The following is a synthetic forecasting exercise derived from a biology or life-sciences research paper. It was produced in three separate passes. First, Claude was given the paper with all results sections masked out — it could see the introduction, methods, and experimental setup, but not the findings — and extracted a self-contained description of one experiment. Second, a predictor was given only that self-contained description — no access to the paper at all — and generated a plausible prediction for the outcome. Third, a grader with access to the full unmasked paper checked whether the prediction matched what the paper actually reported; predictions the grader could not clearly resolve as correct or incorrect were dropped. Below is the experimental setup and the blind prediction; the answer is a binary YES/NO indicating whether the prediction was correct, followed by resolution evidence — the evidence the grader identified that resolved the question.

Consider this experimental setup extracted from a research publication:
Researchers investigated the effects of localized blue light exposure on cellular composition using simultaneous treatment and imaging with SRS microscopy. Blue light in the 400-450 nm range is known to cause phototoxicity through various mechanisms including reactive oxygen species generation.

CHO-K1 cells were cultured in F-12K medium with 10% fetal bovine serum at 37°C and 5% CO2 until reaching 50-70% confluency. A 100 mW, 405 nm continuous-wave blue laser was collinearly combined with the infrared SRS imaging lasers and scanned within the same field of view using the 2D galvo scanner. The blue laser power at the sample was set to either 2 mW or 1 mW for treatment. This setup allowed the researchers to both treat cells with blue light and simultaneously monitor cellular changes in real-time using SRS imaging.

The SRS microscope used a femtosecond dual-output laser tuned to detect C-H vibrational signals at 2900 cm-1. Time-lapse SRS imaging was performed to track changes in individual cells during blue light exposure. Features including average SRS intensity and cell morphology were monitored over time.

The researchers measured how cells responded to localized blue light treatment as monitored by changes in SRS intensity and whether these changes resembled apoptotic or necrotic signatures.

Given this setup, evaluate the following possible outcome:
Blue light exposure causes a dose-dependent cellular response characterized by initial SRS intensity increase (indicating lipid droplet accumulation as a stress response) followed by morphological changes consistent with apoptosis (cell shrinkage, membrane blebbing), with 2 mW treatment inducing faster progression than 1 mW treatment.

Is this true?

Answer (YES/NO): NO